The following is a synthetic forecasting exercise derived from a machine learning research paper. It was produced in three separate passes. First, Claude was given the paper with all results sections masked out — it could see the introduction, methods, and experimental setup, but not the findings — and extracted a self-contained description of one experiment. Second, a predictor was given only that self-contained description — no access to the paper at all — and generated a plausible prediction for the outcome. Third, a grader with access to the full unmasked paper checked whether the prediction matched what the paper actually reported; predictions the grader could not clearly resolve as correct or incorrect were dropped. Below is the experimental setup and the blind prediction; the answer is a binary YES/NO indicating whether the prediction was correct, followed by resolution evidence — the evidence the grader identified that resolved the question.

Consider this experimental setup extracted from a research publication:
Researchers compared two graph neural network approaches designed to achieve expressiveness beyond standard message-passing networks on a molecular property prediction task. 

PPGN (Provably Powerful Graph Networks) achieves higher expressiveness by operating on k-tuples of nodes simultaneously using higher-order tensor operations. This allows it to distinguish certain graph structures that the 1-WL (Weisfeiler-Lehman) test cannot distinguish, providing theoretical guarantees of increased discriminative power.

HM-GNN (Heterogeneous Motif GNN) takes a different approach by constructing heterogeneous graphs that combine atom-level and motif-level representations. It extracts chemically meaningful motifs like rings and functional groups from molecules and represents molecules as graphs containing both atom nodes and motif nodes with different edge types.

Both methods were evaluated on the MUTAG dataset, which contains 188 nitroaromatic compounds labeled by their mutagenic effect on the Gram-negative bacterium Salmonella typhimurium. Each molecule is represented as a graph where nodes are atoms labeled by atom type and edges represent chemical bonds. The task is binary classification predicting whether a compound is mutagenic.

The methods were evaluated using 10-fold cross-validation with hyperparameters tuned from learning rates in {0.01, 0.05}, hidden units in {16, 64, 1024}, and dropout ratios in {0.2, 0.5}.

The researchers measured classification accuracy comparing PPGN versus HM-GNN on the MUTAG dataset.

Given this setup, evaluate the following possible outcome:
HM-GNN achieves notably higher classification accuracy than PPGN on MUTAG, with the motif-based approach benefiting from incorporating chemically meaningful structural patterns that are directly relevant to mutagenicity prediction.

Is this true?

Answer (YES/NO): YES